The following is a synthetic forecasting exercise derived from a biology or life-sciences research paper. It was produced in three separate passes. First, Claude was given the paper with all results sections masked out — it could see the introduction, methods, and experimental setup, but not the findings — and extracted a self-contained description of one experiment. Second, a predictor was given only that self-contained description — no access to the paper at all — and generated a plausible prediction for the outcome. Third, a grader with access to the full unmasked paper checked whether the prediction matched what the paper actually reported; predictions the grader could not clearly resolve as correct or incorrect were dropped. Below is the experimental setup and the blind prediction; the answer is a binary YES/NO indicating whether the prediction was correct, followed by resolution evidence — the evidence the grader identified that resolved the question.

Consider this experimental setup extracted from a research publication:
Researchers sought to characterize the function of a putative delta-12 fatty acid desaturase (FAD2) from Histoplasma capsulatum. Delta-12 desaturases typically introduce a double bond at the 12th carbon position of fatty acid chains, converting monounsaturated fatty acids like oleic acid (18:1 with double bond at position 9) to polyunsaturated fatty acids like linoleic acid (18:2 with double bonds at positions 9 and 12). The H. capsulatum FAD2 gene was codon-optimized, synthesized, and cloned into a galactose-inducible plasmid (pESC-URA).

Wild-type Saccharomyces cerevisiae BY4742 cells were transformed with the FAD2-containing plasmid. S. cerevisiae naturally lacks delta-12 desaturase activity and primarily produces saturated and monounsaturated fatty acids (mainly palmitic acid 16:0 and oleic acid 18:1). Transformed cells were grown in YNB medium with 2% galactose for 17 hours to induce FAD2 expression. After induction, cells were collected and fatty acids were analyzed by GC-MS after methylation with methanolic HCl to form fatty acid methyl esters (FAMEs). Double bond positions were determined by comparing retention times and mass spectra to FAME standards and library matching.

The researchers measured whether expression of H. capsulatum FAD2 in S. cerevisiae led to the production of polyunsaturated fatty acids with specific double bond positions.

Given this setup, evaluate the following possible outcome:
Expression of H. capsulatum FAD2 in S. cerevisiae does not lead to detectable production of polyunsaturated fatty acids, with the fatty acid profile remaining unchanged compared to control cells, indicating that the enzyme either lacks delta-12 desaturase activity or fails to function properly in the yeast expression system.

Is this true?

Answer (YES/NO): NO